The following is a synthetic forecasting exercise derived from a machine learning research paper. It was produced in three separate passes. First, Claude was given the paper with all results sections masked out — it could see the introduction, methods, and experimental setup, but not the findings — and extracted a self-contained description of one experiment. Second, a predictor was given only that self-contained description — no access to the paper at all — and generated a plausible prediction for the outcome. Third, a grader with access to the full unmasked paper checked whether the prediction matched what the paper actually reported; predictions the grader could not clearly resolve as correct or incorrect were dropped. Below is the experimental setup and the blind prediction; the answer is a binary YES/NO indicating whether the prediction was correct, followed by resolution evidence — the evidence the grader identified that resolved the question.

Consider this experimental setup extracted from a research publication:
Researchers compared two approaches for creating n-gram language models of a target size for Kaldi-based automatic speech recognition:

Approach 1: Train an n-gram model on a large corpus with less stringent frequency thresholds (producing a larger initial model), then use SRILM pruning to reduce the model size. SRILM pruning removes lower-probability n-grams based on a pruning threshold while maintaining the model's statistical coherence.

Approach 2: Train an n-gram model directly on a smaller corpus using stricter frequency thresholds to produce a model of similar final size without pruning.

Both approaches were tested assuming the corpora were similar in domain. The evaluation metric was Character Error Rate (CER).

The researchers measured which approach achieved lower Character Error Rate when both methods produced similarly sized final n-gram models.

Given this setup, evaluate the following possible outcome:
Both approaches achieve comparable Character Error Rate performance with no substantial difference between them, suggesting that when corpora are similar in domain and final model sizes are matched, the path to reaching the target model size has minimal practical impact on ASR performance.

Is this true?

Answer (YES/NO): NO